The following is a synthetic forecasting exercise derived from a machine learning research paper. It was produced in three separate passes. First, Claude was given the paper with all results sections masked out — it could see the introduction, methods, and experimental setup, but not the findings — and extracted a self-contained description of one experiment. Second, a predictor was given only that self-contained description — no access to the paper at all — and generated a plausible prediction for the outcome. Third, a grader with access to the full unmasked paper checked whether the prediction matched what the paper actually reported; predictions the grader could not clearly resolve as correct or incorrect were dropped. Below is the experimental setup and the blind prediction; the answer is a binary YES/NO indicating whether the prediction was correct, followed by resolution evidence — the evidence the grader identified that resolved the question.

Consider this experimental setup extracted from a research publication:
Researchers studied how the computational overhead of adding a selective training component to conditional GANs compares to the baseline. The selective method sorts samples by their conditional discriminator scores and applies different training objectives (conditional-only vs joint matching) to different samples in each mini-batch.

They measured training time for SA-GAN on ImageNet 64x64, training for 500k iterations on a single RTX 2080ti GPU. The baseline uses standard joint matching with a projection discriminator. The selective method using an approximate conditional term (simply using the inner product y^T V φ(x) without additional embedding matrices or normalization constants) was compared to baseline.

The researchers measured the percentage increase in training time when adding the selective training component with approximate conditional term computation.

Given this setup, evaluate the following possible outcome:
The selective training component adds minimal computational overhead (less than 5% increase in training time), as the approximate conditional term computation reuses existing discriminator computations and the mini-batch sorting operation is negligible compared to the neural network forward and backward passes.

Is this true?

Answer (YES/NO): YES